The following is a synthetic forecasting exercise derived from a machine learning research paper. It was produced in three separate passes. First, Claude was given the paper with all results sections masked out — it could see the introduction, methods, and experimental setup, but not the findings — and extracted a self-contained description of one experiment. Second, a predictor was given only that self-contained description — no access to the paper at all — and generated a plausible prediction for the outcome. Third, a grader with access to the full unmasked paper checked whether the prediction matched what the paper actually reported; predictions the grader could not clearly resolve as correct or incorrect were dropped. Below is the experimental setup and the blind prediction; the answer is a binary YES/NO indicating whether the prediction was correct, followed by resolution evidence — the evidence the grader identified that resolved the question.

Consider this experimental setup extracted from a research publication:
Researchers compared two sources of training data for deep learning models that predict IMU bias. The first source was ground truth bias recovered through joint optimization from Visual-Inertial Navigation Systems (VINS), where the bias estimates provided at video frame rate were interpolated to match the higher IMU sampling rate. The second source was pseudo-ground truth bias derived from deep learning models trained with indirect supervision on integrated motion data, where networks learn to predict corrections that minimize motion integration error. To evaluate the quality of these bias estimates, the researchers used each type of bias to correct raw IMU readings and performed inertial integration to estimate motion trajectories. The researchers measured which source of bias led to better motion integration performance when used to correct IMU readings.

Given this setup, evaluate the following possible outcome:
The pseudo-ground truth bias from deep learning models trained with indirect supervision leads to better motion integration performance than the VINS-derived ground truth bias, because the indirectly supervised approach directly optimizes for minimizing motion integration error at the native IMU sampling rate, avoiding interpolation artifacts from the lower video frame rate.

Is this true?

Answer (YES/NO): NO